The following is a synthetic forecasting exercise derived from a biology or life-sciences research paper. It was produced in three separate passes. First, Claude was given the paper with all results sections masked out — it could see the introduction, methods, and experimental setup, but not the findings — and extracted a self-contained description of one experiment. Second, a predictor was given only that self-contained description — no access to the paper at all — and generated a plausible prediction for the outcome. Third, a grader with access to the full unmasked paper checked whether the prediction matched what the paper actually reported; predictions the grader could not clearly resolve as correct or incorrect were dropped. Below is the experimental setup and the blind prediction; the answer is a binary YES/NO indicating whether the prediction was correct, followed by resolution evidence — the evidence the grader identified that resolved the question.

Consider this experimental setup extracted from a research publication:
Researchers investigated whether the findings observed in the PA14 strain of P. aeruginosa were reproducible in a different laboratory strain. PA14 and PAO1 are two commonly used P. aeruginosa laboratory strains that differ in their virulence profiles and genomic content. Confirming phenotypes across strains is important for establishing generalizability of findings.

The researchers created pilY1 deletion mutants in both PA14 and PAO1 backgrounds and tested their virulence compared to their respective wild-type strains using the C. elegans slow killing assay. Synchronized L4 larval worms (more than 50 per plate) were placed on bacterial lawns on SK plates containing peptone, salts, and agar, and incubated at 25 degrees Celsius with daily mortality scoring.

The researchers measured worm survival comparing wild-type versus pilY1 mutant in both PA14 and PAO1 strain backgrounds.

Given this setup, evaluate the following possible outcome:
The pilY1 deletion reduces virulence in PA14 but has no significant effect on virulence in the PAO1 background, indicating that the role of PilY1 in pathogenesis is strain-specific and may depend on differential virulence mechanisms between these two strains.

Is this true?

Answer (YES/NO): NO